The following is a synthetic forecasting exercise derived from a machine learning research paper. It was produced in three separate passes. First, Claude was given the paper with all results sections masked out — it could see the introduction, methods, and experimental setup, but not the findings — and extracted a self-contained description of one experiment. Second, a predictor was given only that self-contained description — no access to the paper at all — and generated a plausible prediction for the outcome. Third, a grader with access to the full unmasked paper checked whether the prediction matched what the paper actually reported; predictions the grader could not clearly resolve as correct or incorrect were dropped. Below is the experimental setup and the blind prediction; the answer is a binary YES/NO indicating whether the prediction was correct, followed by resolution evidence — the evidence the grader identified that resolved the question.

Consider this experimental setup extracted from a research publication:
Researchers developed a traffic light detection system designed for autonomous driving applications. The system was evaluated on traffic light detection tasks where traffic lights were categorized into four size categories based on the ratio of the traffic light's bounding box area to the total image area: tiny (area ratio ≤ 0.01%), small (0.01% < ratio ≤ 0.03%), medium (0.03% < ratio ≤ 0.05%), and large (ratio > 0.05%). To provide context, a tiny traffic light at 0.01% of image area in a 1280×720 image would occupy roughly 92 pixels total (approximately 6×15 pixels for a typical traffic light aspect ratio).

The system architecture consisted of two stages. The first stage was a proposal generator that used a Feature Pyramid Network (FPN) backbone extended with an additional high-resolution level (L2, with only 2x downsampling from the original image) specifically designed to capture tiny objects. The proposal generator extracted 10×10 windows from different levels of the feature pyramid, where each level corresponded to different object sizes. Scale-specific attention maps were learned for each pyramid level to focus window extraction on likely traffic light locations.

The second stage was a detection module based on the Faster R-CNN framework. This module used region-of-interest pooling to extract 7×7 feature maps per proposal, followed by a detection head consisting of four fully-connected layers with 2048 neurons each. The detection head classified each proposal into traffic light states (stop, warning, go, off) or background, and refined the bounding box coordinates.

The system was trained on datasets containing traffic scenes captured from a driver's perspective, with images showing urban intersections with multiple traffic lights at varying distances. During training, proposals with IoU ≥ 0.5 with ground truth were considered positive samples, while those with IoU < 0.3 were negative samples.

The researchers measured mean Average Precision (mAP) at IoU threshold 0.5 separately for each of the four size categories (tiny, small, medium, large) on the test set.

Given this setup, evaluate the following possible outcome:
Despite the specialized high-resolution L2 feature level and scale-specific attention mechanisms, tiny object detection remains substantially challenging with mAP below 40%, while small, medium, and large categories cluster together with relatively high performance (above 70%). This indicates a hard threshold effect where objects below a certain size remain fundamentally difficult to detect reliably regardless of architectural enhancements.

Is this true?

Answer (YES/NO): NO